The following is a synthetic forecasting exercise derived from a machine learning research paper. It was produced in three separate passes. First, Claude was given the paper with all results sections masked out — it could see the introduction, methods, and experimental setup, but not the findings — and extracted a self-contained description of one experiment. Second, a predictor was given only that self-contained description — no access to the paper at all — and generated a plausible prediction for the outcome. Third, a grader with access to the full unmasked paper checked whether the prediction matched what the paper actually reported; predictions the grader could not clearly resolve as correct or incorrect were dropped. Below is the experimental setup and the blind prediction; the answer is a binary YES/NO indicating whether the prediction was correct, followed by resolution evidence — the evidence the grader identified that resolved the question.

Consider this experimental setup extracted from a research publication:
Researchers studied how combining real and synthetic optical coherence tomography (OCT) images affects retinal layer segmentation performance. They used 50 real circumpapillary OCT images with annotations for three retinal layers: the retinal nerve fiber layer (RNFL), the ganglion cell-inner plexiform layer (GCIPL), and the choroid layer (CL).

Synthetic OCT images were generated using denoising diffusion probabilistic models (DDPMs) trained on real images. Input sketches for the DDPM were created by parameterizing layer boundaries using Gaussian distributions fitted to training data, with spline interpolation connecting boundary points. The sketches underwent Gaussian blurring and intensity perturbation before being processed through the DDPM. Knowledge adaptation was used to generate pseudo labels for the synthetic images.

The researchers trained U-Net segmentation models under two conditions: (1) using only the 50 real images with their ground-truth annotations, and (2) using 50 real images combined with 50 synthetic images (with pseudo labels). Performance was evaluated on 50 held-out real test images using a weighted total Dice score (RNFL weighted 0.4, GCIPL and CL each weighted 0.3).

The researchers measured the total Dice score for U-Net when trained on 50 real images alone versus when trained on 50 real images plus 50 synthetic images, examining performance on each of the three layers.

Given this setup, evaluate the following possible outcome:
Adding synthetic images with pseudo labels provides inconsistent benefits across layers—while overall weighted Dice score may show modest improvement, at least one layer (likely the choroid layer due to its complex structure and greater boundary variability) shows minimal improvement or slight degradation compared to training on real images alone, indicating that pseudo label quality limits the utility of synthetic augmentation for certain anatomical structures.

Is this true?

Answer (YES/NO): YES